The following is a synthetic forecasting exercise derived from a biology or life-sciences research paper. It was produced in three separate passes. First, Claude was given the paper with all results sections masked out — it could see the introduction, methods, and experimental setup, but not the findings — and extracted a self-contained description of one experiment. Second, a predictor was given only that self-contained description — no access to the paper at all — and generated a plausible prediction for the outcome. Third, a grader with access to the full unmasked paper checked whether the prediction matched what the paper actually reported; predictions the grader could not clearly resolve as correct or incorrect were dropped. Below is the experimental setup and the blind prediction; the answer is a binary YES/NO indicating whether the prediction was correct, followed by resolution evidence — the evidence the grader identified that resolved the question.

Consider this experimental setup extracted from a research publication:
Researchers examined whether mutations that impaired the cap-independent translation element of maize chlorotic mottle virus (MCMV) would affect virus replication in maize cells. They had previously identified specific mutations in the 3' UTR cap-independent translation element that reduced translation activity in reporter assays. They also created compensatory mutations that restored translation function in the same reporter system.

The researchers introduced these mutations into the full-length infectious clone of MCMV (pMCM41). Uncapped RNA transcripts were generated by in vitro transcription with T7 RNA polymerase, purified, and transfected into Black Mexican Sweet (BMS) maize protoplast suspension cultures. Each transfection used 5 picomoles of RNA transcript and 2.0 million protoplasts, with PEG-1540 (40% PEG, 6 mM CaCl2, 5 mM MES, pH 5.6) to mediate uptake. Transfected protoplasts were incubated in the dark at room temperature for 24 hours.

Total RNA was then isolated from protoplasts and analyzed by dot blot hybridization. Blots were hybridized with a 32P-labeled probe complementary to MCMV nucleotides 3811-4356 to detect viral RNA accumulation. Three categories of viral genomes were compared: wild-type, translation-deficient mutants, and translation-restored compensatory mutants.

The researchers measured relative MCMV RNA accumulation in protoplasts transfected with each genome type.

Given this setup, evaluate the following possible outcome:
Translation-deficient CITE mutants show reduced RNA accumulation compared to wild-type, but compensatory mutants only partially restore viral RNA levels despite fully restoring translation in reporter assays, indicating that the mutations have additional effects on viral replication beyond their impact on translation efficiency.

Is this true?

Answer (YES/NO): NO